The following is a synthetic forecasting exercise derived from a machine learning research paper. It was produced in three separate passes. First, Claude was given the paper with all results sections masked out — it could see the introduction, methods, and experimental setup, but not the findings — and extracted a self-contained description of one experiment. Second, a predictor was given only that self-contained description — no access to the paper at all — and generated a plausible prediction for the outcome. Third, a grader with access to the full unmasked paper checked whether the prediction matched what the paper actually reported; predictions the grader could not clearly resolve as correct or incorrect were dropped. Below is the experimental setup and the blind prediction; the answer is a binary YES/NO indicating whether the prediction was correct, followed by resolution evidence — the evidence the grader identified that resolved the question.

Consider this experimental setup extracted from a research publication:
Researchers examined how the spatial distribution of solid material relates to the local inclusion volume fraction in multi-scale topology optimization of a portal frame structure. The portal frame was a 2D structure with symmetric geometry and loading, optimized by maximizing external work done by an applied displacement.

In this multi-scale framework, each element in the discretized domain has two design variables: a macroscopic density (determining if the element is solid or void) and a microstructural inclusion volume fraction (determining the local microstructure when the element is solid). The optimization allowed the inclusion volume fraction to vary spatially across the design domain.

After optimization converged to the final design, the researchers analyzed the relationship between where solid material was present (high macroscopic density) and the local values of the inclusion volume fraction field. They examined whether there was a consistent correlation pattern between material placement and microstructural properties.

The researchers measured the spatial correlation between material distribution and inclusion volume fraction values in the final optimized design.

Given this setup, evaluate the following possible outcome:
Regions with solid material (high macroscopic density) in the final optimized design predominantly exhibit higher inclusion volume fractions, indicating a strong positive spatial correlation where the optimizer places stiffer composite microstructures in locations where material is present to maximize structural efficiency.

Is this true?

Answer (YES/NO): NO